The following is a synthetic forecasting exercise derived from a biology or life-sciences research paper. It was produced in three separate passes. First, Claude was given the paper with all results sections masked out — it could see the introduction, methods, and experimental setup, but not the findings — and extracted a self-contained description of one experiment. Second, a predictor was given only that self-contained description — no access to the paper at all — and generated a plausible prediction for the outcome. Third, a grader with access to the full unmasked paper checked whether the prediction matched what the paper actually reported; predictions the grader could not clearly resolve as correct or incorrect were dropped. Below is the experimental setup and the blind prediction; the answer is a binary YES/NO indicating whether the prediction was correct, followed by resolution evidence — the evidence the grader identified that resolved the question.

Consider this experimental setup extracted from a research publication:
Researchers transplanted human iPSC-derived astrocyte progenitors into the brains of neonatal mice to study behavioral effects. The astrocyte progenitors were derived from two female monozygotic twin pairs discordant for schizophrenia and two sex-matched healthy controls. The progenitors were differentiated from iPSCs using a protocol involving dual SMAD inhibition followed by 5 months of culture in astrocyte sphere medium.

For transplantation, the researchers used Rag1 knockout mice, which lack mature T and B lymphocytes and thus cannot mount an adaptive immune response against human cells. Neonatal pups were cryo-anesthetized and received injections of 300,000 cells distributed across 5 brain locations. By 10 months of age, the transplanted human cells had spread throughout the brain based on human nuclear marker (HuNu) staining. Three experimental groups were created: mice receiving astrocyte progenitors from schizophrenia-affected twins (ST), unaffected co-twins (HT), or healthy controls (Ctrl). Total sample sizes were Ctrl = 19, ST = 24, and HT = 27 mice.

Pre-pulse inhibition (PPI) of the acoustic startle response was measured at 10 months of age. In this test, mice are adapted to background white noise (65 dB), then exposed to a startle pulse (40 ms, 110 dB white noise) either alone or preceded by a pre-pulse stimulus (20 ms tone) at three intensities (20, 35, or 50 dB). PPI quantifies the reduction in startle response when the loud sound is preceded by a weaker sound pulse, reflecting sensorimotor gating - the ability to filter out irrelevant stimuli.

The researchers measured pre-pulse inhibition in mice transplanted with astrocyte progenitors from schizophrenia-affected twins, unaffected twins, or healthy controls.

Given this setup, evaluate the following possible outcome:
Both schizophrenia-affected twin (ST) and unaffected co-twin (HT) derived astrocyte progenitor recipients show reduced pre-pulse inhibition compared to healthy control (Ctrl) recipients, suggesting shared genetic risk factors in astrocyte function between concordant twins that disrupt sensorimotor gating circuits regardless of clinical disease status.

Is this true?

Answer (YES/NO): NO